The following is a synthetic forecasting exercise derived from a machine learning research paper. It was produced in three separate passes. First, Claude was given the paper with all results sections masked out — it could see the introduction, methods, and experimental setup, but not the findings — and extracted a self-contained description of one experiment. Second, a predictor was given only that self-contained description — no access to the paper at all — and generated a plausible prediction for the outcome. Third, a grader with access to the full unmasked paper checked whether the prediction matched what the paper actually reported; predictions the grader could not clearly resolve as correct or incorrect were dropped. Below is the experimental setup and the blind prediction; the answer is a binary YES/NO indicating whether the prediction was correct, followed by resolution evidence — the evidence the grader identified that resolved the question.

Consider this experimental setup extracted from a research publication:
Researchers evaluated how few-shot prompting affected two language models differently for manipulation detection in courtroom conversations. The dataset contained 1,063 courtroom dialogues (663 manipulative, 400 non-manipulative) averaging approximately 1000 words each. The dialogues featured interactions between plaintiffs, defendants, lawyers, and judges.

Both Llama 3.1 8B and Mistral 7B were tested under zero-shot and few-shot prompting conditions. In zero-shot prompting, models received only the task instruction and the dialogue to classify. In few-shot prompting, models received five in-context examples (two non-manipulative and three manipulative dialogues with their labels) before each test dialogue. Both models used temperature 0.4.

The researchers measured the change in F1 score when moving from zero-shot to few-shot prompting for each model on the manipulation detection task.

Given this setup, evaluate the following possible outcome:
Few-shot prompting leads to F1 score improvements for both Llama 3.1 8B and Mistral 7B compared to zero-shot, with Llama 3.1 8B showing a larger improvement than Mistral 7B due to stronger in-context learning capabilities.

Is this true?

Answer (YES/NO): NO